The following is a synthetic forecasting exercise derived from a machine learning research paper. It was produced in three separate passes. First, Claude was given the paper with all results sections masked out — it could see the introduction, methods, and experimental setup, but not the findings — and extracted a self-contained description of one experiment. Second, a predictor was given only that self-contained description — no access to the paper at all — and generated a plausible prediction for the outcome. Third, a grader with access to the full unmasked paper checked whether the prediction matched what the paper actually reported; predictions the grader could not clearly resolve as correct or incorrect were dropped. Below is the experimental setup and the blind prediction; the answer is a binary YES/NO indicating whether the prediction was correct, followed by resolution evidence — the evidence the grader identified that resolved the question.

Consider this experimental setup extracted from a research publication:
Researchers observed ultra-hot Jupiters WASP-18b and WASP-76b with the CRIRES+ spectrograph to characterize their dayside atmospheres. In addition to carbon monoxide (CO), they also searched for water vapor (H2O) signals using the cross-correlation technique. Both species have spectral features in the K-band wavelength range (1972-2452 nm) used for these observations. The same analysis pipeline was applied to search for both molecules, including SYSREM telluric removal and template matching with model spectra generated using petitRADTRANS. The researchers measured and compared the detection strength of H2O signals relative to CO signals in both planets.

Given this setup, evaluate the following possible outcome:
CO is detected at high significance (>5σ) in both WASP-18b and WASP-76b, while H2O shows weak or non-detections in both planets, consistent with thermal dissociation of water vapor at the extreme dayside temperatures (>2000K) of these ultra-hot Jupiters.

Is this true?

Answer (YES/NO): NO